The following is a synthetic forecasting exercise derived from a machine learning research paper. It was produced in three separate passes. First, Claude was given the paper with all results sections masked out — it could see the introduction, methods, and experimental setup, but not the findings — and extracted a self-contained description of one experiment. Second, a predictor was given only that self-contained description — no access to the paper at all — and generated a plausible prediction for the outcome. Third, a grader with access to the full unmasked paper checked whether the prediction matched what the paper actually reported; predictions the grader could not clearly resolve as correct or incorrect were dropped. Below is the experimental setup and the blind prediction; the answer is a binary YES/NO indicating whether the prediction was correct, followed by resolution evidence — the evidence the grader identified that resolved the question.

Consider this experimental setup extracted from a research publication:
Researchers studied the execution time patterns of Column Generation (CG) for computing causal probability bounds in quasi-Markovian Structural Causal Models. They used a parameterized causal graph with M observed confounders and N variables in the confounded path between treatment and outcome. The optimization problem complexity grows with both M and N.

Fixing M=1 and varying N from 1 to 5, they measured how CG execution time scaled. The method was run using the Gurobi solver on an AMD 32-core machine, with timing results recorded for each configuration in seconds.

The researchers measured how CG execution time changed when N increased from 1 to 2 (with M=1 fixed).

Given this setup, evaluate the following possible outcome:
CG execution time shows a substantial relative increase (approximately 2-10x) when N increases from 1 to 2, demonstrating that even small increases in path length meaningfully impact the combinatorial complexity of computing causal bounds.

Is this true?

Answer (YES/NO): NO